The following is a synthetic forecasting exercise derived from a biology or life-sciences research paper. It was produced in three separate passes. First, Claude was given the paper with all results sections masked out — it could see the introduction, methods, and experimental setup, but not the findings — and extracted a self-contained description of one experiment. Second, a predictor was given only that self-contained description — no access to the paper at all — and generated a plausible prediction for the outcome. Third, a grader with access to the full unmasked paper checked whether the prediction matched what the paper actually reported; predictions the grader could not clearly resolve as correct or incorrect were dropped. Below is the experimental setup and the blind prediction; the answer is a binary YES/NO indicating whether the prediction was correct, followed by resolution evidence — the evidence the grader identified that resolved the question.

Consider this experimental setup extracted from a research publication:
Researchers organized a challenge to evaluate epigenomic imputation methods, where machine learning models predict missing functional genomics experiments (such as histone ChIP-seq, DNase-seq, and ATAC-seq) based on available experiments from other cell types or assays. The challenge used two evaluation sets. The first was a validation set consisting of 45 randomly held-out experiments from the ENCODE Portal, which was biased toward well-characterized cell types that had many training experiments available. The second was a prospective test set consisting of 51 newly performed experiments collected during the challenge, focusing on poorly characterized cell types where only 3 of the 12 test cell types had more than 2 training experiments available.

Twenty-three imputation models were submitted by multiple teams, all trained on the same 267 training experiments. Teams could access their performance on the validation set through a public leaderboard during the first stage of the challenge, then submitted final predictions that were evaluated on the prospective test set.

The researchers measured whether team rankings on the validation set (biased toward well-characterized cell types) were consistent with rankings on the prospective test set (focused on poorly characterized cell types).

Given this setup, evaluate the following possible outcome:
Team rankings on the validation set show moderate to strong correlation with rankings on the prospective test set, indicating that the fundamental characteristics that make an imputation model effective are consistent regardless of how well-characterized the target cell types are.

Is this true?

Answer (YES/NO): NO